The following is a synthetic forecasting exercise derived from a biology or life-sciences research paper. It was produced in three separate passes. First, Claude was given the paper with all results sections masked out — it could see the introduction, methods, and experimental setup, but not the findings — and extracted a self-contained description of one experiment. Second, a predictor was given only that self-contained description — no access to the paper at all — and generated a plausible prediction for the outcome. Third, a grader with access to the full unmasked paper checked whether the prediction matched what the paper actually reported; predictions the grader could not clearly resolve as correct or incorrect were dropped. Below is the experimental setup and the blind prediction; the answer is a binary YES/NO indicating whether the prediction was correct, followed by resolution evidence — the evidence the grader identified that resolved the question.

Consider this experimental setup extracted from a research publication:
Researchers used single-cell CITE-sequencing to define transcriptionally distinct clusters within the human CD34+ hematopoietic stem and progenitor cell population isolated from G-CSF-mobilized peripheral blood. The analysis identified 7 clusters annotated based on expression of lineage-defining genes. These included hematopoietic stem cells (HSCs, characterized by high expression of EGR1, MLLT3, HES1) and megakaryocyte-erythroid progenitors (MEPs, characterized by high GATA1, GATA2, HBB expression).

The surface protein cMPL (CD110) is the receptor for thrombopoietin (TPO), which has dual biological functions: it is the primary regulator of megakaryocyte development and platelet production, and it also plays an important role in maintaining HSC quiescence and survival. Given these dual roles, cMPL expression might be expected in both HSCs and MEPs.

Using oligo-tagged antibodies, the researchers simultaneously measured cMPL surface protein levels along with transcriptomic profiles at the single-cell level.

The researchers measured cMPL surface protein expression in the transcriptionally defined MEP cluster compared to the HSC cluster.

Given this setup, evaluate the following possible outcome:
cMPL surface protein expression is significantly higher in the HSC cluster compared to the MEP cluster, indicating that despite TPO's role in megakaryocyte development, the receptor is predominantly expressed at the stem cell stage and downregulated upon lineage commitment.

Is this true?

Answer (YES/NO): YES